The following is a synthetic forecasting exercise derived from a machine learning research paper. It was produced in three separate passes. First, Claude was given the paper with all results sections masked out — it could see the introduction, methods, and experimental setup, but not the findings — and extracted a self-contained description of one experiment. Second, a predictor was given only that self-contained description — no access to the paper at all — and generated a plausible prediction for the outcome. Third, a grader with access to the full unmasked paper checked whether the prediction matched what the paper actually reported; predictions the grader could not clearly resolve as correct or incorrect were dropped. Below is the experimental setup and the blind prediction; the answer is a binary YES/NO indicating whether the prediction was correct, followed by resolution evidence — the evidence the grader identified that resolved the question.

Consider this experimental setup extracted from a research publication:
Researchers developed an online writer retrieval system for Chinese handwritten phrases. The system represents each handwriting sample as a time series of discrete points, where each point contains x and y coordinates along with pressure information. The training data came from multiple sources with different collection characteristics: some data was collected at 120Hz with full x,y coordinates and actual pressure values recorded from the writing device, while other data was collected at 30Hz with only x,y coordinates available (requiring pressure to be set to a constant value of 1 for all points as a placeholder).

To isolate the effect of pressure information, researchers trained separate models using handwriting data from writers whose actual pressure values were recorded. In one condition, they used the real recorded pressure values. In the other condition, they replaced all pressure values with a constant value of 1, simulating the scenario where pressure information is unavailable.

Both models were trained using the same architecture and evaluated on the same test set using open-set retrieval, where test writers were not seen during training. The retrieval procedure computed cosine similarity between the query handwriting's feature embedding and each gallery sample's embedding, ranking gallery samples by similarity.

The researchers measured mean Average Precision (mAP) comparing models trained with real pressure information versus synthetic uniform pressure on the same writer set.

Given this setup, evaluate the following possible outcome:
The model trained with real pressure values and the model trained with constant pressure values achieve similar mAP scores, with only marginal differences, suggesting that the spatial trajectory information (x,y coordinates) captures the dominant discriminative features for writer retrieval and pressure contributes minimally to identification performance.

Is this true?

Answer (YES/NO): NO